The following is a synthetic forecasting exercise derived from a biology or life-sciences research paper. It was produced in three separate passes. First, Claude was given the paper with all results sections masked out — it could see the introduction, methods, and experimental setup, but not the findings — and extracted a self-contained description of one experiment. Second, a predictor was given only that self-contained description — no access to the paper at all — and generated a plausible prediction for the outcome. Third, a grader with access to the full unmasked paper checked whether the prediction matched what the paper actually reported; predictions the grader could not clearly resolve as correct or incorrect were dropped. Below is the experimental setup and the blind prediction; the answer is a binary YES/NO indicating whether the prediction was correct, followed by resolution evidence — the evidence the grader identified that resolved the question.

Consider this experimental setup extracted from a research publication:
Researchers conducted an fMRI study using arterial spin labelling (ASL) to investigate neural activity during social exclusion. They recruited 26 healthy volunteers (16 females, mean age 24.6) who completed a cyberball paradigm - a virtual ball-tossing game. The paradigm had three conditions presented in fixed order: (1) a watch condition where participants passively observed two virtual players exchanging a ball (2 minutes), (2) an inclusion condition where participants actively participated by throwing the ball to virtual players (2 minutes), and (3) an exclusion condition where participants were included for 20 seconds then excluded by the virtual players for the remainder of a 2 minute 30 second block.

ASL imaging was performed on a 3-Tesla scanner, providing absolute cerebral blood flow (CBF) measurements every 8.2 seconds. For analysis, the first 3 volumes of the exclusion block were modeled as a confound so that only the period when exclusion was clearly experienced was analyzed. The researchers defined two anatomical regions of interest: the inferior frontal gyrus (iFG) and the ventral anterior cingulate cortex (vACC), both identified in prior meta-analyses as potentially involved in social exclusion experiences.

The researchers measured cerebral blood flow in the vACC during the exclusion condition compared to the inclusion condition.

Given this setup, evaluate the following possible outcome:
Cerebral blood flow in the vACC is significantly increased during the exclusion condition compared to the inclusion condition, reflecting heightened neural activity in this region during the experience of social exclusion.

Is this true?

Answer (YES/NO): YES